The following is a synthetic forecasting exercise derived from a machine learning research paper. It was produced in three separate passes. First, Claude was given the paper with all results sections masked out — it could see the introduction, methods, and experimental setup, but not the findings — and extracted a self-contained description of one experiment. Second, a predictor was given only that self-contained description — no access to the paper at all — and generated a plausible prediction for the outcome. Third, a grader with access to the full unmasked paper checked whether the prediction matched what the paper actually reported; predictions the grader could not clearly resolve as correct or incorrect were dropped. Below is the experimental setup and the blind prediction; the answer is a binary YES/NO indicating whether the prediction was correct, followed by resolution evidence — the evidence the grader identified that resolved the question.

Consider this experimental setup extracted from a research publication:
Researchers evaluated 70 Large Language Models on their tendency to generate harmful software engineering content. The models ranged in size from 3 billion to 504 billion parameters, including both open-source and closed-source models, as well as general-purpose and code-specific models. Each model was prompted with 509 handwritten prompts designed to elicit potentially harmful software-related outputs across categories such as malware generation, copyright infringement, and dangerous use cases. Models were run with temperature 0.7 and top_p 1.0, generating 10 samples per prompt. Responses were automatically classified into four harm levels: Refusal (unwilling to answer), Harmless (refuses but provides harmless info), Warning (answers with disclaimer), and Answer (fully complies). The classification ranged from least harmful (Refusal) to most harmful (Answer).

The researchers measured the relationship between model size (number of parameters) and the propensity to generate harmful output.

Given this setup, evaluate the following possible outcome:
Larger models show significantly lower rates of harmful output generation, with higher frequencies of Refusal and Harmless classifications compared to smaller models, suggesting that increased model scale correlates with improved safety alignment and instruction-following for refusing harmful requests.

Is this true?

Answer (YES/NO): NO